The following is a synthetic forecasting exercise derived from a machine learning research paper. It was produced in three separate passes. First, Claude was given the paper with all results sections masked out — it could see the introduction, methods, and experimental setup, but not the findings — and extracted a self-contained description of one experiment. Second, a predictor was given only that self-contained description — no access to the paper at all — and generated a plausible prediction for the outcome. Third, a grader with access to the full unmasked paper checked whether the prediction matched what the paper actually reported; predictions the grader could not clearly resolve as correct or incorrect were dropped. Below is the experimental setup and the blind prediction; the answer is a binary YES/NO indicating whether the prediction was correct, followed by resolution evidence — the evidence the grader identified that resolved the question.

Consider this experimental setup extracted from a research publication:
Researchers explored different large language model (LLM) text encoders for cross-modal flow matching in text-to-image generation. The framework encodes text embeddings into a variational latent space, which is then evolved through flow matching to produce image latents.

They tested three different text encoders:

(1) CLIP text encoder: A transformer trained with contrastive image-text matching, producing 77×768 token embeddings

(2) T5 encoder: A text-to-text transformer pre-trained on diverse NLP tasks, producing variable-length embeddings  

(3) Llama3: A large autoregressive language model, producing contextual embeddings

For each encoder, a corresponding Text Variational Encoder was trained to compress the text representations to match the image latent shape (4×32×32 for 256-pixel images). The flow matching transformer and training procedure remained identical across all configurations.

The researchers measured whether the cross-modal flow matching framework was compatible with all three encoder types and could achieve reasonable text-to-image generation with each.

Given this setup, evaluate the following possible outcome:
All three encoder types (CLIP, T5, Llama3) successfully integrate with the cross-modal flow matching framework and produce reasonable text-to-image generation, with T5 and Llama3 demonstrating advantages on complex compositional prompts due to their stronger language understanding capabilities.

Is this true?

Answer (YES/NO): NO